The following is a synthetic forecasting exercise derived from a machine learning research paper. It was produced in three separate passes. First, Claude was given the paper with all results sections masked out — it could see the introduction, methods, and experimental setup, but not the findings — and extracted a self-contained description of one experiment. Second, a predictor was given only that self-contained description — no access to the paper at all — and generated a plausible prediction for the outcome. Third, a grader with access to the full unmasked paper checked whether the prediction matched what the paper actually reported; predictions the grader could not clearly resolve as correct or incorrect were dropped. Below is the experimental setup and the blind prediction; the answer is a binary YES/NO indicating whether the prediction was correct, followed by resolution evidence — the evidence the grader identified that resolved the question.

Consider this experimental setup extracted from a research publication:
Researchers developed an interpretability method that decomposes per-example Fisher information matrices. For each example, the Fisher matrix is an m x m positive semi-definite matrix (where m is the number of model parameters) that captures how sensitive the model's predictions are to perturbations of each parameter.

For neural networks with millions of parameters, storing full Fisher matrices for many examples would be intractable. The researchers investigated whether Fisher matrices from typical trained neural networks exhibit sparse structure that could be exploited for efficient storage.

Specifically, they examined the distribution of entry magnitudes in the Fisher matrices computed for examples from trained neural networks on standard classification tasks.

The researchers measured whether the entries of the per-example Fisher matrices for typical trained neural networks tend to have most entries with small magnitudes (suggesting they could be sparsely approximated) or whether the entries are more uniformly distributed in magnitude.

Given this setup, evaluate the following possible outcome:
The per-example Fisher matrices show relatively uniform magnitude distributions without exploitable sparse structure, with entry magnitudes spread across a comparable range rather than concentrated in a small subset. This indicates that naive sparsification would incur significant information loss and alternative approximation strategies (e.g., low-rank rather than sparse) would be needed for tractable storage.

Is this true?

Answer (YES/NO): NO